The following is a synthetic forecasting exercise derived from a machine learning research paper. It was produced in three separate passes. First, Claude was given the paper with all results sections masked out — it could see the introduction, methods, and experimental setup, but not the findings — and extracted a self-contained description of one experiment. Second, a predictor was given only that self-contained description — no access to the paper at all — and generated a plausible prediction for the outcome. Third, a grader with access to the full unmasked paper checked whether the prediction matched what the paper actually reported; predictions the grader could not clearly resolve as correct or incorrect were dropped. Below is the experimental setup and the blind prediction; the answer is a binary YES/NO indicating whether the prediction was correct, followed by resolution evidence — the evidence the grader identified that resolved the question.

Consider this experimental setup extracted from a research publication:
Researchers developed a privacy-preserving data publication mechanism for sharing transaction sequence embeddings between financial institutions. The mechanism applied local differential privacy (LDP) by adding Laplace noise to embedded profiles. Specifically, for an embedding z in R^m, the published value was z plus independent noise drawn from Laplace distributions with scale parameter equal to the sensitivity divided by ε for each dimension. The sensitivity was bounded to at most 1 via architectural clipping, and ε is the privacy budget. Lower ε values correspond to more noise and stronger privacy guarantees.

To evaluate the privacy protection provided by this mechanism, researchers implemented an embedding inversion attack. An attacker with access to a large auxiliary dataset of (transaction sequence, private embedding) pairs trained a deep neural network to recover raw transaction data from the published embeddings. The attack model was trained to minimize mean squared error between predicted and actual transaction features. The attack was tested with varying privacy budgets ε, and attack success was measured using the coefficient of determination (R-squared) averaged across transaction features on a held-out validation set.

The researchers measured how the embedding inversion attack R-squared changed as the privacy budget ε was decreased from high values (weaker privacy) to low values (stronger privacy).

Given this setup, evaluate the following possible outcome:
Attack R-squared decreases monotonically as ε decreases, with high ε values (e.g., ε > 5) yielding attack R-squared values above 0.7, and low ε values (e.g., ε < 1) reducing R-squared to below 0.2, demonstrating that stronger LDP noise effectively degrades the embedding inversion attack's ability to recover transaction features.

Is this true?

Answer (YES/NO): NO